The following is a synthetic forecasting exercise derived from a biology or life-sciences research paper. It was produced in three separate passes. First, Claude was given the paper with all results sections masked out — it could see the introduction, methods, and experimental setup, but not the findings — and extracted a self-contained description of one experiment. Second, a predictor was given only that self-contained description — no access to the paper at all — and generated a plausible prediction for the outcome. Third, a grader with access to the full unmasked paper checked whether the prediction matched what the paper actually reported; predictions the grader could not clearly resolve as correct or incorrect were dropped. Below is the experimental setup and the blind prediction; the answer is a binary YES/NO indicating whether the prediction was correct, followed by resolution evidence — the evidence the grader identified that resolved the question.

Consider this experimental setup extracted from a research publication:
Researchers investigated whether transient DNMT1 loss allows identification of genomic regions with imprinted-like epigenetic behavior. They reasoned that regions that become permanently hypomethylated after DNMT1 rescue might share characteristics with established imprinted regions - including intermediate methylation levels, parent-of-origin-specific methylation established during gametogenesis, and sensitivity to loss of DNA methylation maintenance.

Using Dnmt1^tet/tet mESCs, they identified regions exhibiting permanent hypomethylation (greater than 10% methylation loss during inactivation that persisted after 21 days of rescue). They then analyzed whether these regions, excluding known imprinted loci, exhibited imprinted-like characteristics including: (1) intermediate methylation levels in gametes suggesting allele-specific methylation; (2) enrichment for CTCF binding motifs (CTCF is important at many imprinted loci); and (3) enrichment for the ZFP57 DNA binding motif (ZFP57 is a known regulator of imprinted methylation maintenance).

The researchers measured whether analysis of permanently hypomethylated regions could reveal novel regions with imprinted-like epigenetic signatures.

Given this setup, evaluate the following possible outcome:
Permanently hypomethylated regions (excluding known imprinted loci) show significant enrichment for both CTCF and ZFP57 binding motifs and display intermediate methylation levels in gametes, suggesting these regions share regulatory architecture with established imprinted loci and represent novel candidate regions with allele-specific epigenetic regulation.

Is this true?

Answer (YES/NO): NO